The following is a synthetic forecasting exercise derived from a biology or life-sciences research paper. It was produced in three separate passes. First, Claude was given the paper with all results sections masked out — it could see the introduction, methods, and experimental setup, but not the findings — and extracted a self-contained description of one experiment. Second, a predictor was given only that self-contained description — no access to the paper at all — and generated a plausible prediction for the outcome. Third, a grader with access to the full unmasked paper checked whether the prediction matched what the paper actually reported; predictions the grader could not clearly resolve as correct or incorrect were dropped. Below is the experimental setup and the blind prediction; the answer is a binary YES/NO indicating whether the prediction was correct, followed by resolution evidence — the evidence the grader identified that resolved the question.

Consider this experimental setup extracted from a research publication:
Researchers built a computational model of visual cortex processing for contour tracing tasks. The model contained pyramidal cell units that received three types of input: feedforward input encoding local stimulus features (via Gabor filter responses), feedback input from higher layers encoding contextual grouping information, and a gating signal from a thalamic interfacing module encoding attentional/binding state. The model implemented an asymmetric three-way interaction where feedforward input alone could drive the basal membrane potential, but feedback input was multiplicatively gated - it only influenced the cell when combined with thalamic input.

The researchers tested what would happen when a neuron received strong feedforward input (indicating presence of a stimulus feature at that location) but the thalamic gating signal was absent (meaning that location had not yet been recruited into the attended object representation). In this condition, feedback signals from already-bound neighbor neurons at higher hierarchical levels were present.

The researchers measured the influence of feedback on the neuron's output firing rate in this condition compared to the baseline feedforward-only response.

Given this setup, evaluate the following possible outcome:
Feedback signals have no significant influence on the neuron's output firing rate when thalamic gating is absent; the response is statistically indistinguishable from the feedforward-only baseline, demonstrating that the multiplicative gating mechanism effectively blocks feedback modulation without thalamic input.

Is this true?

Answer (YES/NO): YES